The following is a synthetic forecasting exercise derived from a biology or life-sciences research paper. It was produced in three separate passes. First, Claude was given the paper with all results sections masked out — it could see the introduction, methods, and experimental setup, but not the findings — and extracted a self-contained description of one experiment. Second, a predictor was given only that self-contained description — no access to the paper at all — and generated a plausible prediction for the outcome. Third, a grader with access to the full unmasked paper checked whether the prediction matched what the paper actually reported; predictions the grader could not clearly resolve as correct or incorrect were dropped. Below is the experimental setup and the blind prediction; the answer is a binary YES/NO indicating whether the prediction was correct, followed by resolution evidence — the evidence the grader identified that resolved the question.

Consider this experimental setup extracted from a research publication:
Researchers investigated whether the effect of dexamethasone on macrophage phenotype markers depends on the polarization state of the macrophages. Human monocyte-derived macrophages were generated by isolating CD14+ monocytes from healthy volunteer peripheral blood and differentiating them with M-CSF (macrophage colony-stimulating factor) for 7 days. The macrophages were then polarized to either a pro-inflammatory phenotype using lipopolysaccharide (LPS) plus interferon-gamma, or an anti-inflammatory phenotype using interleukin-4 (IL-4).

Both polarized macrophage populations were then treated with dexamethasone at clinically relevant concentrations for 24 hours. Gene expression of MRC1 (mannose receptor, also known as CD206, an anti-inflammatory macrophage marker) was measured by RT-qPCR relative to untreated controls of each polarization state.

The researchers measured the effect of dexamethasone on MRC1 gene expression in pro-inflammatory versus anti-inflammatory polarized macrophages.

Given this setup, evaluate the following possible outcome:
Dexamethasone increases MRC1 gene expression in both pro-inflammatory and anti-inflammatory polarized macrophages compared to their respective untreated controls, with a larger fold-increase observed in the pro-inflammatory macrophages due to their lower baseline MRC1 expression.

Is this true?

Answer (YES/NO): NO